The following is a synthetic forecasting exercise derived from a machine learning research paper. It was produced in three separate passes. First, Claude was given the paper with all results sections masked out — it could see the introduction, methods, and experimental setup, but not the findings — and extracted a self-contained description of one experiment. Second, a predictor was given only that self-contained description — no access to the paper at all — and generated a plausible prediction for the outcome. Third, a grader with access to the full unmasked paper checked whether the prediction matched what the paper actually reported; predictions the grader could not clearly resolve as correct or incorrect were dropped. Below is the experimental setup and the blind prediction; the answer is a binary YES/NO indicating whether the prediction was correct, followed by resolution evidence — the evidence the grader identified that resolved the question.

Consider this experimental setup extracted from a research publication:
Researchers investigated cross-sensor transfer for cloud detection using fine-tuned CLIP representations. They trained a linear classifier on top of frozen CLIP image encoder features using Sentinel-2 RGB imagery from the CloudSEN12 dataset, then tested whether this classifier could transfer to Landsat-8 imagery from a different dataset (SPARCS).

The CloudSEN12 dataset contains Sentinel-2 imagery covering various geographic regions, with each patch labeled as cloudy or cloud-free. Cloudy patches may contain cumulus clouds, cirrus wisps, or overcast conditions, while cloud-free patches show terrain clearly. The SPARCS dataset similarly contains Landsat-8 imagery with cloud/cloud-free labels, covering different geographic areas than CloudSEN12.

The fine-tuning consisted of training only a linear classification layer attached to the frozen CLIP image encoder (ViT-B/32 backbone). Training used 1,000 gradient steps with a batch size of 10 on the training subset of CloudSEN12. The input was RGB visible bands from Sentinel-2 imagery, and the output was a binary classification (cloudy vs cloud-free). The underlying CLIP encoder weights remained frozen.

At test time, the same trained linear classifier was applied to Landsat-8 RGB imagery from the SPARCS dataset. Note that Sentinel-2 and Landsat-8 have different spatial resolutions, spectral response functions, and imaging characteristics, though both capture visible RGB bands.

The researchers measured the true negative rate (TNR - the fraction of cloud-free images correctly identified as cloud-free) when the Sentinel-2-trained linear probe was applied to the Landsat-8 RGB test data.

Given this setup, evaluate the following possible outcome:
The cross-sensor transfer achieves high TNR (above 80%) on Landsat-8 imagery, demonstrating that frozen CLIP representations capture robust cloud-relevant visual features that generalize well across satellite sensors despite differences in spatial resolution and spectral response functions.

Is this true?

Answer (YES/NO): YES